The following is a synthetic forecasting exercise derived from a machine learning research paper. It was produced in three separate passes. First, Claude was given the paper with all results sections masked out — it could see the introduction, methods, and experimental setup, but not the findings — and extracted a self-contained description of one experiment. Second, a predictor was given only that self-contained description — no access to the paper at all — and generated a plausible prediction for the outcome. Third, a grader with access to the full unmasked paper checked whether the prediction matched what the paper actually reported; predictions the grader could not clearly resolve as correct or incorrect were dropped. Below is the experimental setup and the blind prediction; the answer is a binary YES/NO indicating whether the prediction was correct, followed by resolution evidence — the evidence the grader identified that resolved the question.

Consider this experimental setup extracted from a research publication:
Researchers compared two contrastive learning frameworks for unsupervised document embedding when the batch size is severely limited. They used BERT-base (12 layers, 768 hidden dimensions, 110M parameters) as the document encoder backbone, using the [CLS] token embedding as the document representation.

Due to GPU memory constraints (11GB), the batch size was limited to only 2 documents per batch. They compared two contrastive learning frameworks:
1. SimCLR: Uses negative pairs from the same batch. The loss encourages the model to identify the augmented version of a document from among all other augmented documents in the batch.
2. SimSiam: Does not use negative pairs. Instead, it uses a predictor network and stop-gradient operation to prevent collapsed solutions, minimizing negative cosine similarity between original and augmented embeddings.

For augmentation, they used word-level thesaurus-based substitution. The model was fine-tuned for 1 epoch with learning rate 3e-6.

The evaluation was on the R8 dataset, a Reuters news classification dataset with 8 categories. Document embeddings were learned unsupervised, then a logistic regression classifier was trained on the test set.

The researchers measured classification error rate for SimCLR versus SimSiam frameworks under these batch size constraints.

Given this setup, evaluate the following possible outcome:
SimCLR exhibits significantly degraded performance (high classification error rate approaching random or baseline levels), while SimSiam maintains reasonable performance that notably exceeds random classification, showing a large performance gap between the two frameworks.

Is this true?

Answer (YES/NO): NO